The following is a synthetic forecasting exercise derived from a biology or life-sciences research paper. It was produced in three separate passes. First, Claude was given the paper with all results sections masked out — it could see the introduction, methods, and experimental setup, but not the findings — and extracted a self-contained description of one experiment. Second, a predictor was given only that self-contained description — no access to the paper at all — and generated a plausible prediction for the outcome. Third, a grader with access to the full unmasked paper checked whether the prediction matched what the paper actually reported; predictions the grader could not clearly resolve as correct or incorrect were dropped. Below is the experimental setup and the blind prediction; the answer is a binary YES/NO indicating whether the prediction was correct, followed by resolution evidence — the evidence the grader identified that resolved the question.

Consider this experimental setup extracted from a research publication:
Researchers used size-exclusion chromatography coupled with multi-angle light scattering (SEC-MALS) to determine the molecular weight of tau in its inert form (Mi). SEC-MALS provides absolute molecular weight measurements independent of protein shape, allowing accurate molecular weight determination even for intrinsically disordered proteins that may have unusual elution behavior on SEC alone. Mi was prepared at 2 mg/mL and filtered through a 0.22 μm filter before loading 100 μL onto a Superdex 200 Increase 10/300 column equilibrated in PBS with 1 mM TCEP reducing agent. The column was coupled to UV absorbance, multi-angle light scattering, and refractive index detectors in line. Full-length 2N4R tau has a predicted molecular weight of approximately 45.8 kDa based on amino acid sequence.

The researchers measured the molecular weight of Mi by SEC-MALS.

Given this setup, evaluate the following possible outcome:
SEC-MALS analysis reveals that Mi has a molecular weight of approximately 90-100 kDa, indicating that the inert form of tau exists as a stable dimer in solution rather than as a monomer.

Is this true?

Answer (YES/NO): NO